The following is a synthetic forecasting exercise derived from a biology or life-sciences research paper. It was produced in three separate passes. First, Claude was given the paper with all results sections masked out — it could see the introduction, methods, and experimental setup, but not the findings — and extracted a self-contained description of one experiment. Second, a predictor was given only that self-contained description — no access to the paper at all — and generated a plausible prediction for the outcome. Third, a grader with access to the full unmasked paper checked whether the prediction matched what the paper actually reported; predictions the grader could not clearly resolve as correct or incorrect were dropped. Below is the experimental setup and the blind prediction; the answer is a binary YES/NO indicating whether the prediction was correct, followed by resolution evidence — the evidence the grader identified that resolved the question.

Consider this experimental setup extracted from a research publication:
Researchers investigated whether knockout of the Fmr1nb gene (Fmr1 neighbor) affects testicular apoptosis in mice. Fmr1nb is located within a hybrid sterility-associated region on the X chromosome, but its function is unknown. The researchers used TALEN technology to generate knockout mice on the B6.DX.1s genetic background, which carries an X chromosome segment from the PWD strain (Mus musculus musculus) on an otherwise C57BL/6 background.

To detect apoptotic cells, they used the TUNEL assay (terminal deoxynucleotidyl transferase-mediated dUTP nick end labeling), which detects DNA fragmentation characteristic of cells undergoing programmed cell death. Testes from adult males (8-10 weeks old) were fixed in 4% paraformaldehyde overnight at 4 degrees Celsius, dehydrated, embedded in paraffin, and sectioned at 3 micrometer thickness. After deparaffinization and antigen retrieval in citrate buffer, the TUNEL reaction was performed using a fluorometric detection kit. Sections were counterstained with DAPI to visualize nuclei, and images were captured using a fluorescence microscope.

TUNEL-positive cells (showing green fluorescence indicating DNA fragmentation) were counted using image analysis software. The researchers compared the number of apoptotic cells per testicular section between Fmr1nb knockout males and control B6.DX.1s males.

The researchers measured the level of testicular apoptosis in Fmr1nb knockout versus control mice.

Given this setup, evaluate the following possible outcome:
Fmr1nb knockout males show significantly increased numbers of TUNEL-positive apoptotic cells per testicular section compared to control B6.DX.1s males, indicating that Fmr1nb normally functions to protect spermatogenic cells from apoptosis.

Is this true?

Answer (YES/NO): YES